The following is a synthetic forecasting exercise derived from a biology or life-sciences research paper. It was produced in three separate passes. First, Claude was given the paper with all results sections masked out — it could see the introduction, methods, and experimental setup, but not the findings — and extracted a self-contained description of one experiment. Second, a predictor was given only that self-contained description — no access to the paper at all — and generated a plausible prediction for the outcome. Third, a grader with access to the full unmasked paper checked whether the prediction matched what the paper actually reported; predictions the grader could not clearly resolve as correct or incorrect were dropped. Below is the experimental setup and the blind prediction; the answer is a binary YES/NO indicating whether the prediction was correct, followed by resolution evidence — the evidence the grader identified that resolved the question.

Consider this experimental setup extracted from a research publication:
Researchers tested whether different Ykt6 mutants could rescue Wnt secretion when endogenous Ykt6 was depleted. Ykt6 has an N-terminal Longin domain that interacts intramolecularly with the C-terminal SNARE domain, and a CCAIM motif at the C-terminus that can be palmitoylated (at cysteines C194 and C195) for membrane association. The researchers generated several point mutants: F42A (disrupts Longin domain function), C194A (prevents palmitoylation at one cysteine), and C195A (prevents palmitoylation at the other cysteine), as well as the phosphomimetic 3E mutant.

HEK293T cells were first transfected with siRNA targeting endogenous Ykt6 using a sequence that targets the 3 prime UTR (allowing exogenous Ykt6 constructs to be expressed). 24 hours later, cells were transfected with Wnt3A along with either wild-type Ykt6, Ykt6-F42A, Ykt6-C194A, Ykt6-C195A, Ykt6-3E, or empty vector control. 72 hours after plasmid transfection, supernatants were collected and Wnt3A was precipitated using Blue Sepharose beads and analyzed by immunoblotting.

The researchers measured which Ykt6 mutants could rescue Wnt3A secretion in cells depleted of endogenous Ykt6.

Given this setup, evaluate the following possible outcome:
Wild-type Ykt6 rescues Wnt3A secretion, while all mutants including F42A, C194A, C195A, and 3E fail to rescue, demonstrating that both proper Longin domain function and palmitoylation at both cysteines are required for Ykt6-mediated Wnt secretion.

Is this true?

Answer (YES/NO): NO